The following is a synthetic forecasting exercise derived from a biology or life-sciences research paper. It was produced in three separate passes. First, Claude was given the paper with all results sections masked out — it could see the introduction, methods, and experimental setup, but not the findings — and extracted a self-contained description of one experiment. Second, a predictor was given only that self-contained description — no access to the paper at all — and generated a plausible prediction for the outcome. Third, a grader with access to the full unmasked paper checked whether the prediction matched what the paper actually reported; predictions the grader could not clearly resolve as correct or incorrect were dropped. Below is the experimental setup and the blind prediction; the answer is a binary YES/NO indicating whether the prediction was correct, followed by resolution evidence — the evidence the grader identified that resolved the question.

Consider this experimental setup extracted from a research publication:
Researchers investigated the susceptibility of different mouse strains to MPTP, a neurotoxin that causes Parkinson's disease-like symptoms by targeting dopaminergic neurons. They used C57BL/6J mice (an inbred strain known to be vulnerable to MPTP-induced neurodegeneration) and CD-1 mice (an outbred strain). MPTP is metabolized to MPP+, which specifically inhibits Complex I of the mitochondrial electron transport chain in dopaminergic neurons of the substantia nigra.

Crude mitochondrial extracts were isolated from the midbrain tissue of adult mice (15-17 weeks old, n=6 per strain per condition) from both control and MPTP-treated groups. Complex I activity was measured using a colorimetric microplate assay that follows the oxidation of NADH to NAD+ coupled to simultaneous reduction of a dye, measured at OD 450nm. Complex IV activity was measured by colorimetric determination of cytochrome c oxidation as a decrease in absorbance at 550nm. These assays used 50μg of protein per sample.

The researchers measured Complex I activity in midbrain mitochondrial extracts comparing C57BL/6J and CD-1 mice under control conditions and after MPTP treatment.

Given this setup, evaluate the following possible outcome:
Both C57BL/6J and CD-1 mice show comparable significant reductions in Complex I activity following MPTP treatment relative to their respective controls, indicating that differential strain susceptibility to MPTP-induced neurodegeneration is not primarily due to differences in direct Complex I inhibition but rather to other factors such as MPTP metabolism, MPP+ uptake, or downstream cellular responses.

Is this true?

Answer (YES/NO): NO